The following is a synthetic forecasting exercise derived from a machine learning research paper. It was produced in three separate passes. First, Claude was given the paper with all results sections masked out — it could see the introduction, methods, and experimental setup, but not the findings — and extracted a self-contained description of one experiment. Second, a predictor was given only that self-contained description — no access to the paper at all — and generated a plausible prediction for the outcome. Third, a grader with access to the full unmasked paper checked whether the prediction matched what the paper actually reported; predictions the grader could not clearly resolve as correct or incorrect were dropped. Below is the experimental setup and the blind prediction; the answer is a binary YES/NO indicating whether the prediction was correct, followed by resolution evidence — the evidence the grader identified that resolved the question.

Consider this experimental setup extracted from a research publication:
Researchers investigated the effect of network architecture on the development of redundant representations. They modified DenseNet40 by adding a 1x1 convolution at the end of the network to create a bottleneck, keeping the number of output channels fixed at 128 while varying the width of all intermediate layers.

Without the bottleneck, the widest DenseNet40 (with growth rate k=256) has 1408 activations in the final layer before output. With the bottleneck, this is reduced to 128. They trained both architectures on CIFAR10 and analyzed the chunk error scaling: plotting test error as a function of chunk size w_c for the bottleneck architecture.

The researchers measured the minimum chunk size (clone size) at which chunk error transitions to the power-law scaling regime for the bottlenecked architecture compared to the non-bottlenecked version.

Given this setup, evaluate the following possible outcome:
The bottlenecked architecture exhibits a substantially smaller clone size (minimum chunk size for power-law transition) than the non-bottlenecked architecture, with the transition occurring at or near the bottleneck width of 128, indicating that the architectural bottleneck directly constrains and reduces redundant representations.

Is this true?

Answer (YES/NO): NO